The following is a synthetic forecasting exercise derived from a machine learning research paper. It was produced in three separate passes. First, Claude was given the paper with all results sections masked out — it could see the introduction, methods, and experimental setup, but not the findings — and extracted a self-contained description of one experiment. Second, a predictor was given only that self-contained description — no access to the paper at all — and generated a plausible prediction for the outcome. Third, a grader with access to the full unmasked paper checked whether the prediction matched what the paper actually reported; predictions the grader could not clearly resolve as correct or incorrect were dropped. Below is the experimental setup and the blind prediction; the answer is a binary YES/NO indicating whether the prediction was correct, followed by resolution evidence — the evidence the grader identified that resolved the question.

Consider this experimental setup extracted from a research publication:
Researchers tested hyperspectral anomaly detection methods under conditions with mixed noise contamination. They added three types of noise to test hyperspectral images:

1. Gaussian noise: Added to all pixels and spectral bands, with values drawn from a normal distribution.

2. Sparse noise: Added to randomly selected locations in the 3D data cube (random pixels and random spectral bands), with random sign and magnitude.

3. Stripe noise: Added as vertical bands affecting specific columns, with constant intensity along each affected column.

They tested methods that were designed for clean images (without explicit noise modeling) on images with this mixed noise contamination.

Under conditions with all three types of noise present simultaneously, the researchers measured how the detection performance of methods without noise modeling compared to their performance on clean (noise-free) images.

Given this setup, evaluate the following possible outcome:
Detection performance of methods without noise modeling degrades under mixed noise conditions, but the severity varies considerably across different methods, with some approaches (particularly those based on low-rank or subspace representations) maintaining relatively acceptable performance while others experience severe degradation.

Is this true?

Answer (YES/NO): NO